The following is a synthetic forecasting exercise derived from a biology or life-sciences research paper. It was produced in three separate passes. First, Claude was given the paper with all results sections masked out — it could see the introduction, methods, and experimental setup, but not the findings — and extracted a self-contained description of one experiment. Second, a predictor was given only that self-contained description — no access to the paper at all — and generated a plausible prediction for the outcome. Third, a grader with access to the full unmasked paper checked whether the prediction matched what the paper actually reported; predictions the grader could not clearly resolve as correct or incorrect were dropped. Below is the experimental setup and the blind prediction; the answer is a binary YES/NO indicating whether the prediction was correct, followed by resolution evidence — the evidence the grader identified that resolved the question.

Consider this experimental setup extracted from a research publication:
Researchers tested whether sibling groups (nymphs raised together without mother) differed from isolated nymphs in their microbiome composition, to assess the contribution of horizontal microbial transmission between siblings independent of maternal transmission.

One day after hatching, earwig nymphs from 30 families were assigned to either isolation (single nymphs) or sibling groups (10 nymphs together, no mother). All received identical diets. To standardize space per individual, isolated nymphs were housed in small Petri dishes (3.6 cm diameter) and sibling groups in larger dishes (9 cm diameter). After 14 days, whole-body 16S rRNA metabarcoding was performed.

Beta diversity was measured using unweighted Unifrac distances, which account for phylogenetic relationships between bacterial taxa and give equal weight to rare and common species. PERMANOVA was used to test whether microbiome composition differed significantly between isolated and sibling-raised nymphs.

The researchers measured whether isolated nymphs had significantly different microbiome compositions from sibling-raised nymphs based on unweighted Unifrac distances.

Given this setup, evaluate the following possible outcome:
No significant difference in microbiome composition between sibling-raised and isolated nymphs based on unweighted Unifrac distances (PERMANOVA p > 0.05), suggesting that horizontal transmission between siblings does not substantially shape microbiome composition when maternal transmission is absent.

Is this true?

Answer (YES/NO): NO